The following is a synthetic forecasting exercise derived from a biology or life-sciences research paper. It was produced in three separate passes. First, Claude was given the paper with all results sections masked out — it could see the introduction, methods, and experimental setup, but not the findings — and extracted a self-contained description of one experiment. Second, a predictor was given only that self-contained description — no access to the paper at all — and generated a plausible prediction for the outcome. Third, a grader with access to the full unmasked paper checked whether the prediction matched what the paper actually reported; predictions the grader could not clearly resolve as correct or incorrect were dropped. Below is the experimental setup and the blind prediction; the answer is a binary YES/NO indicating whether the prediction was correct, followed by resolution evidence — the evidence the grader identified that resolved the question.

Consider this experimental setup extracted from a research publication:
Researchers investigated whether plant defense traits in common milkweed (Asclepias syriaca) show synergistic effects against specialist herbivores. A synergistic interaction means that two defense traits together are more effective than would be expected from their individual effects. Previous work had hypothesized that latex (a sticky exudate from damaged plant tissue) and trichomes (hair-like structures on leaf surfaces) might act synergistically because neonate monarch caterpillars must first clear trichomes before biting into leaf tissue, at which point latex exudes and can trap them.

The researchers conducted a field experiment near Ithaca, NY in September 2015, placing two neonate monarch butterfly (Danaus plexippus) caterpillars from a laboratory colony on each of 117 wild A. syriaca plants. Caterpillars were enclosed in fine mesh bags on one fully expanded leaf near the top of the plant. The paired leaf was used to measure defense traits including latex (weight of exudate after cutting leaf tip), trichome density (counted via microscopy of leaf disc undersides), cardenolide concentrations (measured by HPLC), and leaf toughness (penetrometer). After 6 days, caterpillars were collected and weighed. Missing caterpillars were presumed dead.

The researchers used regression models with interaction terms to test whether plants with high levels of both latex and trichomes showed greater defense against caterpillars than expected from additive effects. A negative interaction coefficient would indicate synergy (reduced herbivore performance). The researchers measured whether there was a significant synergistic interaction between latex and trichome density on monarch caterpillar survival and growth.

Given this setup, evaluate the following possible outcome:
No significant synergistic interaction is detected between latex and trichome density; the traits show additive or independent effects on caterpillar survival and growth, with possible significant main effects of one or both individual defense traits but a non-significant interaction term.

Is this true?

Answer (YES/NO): YES